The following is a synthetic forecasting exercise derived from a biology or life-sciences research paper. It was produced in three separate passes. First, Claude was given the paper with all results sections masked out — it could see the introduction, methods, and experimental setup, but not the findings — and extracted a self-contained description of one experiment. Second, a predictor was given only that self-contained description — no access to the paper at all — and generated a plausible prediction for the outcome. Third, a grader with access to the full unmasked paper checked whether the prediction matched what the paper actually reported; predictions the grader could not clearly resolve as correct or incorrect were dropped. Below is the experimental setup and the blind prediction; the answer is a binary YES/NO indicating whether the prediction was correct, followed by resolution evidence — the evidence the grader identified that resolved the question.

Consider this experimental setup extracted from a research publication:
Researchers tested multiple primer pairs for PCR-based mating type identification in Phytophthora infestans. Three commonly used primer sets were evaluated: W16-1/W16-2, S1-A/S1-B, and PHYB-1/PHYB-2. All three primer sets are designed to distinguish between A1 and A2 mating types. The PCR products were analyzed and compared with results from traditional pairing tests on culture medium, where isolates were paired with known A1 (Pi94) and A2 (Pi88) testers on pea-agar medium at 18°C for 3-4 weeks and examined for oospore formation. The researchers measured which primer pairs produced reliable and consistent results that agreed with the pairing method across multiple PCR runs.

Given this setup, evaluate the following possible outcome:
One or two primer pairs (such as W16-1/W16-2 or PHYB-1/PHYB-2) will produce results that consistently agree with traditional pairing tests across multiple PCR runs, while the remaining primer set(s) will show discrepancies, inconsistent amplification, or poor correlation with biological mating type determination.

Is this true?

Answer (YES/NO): YES